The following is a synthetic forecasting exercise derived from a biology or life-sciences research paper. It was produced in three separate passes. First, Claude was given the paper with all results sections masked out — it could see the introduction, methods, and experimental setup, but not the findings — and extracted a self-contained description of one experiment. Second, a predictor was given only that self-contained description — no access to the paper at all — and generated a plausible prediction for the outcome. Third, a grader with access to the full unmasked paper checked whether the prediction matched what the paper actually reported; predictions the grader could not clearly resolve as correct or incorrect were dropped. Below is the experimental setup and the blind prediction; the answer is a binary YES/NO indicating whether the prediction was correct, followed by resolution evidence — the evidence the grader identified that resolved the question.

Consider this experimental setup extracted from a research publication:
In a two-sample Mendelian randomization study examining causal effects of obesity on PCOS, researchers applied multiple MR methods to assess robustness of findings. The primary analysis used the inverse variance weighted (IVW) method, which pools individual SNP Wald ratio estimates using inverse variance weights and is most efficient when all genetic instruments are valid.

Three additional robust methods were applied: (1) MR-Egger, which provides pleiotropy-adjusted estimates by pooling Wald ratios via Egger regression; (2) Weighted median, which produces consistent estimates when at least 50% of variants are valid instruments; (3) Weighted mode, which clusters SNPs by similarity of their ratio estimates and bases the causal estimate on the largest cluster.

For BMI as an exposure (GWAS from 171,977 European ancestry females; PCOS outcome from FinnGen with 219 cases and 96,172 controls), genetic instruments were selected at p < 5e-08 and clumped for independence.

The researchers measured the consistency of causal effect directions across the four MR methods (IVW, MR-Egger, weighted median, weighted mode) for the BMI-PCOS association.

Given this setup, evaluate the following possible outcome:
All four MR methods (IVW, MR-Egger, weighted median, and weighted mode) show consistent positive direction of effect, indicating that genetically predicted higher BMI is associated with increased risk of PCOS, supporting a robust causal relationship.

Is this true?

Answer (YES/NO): YES